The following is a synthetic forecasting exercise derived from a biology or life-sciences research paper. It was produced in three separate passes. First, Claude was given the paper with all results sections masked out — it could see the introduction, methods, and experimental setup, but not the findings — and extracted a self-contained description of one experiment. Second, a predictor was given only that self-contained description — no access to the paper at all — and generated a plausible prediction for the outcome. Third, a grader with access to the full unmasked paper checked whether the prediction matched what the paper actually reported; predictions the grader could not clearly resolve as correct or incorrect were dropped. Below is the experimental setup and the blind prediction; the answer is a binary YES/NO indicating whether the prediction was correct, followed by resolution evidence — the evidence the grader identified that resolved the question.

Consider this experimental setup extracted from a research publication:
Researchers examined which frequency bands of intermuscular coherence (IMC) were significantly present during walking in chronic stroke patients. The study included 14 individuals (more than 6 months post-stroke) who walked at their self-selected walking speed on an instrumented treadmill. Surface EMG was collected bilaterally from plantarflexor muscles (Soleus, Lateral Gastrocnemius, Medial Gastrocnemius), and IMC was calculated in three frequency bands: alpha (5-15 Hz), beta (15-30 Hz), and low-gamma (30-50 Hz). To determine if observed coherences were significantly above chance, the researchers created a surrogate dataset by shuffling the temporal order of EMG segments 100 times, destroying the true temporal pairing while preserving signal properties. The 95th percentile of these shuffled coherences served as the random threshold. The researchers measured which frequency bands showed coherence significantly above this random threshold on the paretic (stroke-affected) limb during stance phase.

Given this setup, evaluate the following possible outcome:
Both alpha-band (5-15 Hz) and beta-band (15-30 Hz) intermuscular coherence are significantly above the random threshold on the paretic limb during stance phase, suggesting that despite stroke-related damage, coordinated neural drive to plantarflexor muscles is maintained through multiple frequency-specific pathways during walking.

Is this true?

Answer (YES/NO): NO